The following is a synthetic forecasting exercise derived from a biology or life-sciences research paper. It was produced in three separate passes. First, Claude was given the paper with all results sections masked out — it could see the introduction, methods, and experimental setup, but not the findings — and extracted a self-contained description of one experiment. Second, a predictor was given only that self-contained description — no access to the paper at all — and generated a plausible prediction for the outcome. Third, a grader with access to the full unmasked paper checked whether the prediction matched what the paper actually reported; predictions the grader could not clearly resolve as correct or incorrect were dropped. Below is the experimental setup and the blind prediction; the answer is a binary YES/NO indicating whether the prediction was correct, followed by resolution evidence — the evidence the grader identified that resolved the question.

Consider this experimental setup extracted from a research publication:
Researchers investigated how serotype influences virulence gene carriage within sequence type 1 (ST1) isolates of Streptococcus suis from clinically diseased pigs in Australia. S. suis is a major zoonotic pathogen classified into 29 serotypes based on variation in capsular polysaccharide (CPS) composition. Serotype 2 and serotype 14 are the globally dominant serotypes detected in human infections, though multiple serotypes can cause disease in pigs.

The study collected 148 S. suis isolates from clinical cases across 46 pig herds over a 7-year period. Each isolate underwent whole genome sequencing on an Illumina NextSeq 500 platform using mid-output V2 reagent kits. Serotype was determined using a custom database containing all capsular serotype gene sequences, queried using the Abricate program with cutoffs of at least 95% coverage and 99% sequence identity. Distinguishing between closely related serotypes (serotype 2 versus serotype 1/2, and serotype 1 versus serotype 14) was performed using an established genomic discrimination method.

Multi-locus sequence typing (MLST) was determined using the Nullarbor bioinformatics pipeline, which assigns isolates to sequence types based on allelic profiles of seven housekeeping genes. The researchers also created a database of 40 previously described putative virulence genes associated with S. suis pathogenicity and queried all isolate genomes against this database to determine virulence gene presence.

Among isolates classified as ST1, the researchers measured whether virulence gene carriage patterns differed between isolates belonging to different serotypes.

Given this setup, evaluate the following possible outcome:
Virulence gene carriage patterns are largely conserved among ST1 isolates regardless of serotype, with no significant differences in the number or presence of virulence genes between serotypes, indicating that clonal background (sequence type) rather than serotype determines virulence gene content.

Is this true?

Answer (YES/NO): YES